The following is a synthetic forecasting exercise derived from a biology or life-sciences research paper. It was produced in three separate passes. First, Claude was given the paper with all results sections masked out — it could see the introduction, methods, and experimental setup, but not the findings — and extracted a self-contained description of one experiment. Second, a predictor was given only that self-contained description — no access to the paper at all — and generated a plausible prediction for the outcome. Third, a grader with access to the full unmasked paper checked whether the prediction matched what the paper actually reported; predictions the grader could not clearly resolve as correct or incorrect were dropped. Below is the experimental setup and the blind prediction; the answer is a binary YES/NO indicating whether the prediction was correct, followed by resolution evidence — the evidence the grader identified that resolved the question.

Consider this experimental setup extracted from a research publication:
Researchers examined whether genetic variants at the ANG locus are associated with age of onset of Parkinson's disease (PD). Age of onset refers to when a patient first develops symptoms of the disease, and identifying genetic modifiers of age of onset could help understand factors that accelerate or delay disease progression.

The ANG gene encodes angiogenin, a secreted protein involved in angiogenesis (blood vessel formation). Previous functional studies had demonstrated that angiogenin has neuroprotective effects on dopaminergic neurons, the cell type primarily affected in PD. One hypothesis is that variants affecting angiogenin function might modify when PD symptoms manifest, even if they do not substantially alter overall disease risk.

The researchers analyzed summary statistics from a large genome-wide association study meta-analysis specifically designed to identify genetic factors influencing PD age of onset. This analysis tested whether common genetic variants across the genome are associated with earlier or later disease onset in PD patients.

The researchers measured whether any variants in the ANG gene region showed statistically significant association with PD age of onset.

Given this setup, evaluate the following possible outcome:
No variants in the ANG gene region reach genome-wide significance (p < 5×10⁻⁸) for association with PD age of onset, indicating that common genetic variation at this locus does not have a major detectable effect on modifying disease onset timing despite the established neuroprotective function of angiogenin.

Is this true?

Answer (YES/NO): YES